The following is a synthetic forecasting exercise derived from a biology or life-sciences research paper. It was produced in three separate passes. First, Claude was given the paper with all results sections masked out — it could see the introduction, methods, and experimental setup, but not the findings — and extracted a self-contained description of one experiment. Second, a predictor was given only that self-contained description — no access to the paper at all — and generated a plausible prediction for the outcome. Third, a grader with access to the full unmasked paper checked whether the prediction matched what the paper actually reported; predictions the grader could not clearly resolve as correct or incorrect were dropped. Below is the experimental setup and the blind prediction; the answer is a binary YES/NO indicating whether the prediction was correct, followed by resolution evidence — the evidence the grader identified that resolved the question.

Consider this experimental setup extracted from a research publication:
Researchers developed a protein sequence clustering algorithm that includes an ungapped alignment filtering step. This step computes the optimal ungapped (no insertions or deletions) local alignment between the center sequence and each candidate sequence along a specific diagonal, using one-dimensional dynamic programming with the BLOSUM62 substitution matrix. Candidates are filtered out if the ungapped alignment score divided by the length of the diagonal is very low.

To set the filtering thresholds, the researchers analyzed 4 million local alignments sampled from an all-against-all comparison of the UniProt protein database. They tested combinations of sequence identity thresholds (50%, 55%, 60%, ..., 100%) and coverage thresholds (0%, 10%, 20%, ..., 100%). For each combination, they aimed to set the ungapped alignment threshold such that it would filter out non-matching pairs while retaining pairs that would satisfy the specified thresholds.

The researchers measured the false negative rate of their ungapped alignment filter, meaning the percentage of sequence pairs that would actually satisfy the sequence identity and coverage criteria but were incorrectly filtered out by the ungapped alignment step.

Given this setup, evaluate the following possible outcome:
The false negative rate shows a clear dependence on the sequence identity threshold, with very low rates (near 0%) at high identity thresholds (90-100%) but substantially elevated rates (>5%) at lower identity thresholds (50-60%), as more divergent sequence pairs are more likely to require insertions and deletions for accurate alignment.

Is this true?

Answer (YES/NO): NO